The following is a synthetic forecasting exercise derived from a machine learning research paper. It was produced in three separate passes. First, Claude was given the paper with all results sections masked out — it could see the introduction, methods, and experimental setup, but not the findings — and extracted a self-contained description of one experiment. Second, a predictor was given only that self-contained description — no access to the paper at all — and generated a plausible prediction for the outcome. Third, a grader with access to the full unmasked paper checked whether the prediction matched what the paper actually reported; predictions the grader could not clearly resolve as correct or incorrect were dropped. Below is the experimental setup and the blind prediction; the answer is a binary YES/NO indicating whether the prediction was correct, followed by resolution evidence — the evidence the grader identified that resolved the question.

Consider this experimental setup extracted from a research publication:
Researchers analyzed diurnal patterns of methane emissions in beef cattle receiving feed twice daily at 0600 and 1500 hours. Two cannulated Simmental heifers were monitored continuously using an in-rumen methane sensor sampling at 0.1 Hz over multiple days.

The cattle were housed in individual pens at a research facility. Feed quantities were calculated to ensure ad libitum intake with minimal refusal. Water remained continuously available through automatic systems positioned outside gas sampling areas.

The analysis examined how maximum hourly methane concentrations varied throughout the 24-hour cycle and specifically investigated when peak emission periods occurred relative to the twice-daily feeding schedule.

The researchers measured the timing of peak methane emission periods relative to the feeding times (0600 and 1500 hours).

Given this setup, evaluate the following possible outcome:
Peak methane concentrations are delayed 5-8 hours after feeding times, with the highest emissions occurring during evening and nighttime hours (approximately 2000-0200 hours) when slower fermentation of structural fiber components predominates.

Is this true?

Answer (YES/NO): NO